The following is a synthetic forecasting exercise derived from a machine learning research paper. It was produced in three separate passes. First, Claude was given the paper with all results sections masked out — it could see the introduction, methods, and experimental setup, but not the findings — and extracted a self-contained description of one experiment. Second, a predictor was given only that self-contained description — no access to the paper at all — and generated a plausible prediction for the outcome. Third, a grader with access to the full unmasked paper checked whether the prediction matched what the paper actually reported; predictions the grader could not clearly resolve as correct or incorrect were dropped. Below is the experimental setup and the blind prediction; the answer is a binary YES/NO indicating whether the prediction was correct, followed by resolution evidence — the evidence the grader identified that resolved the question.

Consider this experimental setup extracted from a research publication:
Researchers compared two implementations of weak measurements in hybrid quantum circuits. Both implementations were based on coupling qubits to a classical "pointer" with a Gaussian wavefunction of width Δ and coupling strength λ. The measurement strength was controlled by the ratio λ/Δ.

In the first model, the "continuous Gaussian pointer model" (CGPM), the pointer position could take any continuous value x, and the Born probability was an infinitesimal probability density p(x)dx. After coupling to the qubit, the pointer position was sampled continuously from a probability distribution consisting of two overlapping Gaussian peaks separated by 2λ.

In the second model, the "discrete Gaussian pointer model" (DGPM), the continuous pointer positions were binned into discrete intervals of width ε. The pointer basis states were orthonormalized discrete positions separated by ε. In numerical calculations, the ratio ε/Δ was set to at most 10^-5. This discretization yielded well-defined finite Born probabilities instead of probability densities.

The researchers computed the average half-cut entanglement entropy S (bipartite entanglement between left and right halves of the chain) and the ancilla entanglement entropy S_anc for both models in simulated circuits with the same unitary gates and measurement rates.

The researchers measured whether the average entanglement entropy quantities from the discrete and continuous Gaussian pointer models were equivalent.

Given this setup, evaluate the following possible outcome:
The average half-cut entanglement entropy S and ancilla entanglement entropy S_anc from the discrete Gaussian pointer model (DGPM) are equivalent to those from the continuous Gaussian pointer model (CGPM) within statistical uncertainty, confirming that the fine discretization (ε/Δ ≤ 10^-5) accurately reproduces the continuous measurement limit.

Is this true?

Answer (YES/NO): YES